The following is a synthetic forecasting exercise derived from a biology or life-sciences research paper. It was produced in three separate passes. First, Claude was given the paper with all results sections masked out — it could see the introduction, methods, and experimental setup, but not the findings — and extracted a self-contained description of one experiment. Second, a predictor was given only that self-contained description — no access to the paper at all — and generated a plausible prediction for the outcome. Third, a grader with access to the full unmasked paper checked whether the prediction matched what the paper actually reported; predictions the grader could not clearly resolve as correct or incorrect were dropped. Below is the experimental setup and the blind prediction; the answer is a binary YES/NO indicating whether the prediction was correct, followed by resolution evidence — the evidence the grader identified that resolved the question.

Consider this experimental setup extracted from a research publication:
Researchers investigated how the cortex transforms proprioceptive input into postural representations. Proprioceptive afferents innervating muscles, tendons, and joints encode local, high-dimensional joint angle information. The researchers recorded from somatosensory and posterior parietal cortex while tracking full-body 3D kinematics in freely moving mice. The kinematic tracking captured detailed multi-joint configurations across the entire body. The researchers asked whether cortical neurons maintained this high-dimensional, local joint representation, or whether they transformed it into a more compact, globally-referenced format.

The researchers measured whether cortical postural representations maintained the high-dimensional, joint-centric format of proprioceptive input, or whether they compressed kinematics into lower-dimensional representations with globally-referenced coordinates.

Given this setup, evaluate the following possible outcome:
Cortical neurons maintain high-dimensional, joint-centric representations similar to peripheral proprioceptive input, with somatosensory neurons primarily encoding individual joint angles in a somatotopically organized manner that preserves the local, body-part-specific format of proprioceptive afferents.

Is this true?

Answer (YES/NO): NO